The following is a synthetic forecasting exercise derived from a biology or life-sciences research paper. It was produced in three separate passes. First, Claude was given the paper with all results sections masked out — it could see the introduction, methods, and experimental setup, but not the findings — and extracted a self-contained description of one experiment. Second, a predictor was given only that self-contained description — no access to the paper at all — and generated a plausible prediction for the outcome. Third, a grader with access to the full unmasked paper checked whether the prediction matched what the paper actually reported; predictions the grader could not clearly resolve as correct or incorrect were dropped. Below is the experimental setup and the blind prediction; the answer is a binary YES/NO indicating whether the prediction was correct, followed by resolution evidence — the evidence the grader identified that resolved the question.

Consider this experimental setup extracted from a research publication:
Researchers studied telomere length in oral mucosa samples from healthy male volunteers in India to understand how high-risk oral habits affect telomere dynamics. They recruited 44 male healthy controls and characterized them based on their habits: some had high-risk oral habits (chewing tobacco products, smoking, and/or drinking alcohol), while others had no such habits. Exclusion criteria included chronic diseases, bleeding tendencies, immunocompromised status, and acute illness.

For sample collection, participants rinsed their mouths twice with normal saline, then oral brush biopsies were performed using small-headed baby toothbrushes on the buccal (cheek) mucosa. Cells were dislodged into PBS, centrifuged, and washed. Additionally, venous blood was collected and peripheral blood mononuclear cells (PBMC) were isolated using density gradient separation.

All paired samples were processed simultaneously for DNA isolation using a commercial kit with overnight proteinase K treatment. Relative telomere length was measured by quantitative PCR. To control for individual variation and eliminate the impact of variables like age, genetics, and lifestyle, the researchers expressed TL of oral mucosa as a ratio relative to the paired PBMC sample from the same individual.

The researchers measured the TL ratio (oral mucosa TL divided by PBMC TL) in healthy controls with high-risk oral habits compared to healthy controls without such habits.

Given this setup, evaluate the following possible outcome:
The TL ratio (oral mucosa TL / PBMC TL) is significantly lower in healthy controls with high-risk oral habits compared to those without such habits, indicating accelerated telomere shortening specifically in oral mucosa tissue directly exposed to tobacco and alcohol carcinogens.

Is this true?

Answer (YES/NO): NO